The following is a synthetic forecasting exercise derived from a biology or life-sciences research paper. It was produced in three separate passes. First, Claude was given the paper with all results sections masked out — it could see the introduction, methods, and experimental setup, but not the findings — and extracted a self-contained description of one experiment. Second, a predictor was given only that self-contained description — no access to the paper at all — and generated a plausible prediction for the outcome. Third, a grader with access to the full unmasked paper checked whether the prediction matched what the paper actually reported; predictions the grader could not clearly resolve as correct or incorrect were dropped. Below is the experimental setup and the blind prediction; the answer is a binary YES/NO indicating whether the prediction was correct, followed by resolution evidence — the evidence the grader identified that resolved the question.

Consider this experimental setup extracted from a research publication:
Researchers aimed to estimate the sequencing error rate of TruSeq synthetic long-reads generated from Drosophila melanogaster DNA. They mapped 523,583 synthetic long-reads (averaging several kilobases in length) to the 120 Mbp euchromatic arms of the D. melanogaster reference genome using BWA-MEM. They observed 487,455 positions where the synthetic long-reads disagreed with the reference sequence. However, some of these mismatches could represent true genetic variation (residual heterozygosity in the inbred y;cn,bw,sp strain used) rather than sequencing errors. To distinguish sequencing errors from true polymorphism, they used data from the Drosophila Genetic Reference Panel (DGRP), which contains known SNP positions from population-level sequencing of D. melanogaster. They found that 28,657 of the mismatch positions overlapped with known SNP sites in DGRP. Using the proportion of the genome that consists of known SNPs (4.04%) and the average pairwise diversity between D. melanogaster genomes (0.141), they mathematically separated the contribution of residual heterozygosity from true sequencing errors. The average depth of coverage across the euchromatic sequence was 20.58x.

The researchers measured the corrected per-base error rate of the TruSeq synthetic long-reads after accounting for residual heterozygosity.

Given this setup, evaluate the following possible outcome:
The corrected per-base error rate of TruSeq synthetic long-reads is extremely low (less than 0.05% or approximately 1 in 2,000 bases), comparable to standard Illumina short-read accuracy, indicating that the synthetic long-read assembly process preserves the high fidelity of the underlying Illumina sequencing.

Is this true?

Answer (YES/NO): NO